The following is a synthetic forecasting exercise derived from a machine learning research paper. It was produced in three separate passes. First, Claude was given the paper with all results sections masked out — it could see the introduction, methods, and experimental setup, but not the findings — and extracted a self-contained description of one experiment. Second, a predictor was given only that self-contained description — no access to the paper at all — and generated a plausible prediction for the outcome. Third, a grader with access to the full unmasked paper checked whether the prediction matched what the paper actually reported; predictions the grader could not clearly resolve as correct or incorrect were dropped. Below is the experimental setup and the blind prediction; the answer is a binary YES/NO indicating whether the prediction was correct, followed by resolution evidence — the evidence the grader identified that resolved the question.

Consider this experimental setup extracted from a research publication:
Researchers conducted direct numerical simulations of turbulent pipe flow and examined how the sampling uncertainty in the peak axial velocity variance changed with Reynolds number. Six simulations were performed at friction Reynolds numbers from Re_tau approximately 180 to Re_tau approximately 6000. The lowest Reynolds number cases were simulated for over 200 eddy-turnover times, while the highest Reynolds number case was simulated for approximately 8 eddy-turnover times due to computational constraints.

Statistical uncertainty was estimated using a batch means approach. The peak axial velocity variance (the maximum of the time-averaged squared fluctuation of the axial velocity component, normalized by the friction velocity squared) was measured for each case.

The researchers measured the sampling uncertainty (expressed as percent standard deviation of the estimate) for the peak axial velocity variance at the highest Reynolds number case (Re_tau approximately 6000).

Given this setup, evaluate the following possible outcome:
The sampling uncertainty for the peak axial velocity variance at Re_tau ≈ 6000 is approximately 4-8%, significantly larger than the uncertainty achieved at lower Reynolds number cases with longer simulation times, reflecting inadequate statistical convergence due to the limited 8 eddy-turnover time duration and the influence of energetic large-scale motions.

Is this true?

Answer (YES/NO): NO